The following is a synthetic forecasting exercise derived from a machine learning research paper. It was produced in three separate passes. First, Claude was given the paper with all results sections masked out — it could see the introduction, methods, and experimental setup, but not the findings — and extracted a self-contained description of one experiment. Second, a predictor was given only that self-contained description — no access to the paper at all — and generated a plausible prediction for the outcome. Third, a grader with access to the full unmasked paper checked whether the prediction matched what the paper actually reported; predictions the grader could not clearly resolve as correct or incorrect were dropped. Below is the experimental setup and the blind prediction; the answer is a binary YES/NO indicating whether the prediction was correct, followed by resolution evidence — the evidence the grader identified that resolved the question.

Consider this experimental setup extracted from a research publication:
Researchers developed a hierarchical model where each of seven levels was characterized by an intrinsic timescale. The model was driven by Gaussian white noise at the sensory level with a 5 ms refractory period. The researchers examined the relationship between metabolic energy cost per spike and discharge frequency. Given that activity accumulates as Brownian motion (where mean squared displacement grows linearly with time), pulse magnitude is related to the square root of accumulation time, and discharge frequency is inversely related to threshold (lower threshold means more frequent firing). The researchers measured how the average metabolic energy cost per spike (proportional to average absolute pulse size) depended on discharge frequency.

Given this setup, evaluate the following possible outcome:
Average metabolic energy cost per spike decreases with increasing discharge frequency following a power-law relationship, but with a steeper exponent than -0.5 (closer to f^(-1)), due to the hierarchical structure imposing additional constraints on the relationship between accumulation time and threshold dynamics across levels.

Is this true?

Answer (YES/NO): NO